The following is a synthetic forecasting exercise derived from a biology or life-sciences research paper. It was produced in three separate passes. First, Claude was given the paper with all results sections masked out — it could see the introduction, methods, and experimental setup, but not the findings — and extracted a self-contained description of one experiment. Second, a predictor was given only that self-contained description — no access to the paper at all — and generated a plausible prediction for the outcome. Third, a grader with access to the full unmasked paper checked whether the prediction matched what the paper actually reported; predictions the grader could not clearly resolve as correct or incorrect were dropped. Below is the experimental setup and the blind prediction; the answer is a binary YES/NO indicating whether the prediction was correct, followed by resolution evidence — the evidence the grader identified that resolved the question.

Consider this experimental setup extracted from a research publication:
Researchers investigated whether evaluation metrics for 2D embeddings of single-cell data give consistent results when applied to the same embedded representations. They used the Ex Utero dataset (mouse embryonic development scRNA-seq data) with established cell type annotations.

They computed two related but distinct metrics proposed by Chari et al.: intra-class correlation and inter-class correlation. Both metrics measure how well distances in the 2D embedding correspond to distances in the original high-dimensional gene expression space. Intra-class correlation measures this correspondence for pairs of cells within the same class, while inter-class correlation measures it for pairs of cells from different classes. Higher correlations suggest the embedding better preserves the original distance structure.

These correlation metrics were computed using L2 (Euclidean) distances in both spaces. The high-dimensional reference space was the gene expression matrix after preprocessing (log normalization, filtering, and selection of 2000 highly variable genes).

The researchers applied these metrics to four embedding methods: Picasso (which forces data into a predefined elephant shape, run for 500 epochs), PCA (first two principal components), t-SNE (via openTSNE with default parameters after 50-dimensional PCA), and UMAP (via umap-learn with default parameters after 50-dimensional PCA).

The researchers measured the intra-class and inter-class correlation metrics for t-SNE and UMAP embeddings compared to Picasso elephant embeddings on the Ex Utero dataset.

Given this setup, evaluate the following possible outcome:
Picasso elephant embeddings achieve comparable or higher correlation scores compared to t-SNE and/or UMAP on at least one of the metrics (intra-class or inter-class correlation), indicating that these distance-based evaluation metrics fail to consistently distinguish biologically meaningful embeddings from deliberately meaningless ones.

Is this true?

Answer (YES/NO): YES